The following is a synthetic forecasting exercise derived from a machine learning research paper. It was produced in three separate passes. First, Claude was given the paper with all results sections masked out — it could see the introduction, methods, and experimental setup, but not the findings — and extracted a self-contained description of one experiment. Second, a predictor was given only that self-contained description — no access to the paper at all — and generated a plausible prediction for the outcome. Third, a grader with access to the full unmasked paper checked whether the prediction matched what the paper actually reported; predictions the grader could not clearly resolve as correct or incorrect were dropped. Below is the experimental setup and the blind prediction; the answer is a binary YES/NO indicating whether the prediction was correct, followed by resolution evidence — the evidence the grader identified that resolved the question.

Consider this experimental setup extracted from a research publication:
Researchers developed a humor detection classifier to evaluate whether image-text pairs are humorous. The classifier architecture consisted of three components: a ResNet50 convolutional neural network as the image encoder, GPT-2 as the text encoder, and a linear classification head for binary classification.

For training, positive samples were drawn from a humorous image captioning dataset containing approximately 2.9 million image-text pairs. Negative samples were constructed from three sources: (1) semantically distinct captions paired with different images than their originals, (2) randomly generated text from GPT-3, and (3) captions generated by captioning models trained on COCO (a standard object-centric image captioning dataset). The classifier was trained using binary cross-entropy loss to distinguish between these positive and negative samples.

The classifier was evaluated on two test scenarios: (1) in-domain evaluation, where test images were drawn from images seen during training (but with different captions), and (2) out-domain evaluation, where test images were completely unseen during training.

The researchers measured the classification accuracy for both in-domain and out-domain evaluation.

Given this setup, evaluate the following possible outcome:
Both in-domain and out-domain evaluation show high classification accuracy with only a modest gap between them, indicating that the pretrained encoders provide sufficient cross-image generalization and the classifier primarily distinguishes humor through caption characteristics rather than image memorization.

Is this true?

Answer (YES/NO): NO